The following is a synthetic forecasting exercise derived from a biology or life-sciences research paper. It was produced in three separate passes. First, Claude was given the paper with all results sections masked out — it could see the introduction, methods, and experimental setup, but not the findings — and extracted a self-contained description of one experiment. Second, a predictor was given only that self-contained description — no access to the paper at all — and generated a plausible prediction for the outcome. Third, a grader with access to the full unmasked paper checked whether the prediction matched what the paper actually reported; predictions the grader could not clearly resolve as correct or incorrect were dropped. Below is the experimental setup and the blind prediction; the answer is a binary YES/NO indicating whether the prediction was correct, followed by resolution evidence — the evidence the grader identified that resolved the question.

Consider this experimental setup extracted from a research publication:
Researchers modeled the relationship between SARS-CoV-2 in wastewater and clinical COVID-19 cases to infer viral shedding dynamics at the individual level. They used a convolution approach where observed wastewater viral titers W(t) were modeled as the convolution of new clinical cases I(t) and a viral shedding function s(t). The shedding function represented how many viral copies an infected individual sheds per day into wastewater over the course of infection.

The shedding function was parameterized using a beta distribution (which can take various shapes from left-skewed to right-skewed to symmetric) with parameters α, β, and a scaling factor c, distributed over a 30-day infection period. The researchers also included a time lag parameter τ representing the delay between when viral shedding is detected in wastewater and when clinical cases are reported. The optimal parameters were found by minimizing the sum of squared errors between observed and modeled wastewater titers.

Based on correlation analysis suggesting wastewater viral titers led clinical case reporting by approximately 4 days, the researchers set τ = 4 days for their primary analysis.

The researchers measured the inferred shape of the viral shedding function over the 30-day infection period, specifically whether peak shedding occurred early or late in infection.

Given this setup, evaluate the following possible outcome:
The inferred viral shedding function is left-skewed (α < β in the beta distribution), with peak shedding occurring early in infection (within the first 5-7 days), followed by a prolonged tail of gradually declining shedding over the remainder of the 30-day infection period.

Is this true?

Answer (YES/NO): NO